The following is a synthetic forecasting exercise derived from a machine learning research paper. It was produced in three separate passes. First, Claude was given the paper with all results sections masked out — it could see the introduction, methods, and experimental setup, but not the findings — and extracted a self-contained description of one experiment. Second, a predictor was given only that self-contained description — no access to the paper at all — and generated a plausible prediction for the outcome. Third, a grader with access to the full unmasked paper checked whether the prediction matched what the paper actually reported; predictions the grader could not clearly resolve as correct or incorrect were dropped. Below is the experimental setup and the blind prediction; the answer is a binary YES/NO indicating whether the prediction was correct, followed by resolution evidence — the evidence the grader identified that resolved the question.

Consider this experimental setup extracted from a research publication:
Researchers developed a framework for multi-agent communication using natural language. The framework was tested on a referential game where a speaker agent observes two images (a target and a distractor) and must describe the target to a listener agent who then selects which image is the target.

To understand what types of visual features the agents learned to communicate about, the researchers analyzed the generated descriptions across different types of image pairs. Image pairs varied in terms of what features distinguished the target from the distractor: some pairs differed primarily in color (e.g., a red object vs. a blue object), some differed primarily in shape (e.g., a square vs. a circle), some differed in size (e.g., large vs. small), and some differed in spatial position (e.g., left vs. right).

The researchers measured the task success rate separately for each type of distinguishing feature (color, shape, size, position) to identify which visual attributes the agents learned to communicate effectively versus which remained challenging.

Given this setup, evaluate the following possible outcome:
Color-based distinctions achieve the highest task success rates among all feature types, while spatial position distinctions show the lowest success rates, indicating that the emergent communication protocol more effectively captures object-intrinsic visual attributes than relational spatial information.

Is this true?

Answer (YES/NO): NO